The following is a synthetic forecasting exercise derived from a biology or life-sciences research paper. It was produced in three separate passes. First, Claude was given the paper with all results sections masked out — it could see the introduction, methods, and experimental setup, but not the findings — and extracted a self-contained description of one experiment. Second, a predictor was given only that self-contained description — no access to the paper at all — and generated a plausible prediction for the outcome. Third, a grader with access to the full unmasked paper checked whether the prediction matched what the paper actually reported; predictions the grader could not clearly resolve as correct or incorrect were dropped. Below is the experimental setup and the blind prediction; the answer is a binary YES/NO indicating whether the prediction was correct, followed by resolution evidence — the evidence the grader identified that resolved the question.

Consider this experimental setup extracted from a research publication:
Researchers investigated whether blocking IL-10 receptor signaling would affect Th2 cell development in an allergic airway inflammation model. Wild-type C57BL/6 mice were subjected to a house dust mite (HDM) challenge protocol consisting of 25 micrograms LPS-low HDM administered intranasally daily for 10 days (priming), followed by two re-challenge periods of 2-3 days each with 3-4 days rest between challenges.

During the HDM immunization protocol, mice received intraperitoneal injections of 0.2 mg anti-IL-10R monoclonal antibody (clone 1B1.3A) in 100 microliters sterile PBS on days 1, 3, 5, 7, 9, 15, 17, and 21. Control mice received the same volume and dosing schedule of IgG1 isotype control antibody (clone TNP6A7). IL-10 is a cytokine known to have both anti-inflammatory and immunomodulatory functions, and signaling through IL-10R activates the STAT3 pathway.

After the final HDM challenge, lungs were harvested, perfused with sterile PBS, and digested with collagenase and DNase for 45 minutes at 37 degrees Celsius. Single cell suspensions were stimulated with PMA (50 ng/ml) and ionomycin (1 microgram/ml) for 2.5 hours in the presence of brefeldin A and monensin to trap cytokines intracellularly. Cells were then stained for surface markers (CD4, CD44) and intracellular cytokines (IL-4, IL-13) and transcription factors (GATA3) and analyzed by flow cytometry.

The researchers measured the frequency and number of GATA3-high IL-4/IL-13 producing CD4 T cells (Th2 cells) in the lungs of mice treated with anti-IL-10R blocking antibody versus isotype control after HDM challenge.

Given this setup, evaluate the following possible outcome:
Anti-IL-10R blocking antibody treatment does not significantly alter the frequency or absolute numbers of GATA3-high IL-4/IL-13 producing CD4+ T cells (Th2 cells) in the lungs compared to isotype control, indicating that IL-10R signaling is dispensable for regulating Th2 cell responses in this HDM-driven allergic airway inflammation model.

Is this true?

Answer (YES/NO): NO